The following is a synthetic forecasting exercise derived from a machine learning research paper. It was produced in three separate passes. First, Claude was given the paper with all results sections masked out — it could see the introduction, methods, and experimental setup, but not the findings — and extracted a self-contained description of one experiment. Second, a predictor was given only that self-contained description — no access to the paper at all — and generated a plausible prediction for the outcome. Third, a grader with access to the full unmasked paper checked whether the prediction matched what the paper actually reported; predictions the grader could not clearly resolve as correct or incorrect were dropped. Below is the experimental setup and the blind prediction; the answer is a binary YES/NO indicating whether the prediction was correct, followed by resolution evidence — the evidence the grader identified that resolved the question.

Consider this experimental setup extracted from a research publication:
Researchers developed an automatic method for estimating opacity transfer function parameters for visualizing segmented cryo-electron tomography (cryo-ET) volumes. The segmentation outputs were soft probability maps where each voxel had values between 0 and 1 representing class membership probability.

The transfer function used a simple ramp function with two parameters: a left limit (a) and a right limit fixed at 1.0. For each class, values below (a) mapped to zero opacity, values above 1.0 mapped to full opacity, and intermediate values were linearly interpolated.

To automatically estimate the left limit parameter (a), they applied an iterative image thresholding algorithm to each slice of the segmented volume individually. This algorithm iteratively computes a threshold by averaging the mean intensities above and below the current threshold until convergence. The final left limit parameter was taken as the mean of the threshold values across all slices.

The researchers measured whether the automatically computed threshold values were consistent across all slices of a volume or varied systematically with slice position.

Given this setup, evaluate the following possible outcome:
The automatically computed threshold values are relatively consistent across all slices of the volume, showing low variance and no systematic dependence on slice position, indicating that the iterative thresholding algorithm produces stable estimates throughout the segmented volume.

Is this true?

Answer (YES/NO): NO